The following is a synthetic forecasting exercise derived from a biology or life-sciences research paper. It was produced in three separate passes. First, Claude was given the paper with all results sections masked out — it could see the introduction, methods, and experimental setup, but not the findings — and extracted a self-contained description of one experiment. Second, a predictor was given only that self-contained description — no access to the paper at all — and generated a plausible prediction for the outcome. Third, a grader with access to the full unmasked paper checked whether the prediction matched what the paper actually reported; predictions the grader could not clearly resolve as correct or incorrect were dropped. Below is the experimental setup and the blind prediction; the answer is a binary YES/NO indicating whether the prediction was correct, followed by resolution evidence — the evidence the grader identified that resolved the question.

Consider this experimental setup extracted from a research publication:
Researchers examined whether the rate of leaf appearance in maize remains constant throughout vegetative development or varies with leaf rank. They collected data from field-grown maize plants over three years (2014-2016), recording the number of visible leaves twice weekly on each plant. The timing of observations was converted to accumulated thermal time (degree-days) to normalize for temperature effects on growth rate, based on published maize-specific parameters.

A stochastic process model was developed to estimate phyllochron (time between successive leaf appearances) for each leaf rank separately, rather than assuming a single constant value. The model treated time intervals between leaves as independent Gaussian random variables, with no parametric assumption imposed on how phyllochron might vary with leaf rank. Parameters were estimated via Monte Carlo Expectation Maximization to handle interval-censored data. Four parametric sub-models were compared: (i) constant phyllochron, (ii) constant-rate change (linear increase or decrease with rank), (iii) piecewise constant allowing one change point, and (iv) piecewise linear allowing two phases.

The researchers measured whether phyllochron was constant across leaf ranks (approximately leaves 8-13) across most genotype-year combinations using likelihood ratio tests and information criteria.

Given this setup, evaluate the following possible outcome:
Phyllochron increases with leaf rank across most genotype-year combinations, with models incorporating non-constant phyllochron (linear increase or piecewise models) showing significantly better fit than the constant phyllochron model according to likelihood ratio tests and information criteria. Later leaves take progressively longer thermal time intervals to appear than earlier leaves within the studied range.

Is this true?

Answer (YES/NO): NO